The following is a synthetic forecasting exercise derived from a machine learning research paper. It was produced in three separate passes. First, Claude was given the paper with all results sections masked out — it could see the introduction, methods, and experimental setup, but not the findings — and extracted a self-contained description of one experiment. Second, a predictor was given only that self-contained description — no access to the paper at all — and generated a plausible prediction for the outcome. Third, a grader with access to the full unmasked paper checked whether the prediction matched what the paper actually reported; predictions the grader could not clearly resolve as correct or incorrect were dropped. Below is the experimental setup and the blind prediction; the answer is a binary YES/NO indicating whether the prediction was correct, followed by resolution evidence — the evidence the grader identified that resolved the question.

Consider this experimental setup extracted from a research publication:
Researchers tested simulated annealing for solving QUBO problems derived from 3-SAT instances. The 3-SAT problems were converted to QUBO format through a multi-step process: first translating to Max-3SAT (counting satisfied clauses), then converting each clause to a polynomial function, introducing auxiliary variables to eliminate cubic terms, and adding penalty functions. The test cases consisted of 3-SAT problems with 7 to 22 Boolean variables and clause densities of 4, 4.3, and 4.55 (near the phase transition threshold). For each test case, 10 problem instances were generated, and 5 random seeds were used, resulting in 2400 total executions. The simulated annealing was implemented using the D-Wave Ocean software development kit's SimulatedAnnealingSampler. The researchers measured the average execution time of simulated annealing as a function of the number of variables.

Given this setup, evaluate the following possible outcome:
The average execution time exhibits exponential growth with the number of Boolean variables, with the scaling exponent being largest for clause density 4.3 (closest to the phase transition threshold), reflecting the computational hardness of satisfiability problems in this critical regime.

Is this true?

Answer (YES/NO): NO